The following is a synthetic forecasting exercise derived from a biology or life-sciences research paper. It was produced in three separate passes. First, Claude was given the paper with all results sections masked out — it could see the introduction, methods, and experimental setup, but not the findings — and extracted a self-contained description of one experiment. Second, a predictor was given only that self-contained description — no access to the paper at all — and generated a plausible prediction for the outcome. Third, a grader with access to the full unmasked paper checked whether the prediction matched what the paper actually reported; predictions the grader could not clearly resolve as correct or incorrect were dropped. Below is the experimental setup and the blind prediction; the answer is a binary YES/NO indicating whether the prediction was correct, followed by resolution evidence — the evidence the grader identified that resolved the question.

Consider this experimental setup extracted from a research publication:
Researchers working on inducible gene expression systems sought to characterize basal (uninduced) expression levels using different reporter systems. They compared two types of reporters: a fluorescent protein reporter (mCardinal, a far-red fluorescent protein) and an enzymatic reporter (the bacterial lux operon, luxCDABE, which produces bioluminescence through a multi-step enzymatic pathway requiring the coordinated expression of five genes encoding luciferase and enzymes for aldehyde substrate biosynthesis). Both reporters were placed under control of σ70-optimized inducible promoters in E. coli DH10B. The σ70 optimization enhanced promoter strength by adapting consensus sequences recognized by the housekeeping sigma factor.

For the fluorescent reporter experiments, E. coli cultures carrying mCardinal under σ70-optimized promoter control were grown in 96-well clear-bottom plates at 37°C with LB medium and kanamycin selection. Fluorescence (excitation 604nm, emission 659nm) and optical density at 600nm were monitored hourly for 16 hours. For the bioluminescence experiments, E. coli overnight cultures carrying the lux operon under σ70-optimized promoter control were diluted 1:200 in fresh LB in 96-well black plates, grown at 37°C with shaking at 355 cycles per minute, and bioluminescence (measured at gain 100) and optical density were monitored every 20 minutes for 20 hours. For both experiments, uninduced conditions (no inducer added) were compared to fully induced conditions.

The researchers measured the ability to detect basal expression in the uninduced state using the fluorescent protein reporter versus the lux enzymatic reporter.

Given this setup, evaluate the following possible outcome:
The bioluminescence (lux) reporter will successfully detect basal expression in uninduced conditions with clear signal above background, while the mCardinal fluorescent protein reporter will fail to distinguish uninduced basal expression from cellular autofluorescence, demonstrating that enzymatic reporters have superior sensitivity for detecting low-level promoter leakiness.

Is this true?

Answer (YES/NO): NO